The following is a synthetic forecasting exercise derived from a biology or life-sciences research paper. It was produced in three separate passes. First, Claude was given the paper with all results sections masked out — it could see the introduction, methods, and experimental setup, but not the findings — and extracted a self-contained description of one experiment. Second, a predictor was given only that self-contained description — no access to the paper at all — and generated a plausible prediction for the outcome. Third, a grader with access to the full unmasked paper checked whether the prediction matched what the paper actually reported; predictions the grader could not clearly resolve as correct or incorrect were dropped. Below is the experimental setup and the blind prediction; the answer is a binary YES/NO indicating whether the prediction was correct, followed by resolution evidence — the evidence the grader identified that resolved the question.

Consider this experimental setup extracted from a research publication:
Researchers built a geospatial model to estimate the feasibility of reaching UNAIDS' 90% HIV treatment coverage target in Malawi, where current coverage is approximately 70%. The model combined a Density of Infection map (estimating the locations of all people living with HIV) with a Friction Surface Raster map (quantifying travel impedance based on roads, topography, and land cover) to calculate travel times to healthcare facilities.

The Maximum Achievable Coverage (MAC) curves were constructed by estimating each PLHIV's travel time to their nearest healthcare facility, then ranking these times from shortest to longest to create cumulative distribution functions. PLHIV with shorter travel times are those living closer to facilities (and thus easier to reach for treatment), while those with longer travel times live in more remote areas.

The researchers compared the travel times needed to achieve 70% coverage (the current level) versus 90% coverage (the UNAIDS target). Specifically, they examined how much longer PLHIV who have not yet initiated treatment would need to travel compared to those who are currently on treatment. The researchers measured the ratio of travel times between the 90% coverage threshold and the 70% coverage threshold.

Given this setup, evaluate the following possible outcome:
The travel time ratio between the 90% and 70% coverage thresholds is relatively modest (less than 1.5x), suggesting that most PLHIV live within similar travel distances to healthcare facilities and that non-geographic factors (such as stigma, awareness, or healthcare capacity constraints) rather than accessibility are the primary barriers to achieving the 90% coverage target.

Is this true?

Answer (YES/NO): NO